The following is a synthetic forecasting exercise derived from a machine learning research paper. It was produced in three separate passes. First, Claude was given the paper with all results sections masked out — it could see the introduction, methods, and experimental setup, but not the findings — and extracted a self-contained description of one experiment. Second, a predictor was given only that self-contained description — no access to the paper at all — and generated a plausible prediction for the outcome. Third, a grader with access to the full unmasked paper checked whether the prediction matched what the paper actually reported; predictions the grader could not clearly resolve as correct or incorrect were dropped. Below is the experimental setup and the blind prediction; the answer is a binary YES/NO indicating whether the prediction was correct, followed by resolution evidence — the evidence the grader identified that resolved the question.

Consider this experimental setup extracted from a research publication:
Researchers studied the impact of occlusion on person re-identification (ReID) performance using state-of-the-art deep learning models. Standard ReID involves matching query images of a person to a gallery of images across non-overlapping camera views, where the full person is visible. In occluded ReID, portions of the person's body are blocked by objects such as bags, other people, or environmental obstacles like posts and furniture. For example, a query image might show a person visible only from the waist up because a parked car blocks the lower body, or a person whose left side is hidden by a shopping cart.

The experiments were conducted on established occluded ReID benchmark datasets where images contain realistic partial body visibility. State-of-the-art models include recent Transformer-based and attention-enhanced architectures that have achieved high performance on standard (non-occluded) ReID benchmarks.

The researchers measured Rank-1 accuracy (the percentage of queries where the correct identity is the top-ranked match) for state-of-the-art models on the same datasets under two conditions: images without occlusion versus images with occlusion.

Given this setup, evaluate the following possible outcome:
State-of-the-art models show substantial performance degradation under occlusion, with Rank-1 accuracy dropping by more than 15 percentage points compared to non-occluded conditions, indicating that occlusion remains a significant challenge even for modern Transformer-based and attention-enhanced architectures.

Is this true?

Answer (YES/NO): YES